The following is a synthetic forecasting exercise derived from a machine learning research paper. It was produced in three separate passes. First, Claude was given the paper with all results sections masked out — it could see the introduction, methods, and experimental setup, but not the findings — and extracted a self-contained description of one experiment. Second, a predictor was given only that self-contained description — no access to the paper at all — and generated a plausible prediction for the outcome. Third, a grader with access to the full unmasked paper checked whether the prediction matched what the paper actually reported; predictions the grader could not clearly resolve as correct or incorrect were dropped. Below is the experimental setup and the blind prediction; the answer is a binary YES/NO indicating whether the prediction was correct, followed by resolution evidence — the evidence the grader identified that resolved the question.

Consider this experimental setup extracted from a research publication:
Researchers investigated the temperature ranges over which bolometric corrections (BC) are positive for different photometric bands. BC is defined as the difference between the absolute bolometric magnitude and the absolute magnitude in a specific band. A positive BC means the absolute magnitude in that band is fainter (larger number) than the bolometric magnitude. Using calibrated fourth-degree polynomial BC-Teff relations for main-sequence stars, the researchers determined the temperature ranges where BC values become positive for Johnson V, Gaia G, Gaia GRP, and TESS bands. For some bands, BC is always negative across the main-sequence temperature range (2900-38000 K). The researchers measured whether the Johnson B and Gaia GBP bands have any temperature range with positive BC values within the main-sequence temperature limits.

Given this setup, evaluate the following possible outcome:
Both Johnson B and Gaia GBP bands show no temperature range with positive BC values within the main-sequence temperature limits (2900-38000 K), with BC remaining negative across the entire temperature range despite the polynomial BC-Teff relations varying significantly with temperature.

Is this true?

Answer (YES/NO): YES